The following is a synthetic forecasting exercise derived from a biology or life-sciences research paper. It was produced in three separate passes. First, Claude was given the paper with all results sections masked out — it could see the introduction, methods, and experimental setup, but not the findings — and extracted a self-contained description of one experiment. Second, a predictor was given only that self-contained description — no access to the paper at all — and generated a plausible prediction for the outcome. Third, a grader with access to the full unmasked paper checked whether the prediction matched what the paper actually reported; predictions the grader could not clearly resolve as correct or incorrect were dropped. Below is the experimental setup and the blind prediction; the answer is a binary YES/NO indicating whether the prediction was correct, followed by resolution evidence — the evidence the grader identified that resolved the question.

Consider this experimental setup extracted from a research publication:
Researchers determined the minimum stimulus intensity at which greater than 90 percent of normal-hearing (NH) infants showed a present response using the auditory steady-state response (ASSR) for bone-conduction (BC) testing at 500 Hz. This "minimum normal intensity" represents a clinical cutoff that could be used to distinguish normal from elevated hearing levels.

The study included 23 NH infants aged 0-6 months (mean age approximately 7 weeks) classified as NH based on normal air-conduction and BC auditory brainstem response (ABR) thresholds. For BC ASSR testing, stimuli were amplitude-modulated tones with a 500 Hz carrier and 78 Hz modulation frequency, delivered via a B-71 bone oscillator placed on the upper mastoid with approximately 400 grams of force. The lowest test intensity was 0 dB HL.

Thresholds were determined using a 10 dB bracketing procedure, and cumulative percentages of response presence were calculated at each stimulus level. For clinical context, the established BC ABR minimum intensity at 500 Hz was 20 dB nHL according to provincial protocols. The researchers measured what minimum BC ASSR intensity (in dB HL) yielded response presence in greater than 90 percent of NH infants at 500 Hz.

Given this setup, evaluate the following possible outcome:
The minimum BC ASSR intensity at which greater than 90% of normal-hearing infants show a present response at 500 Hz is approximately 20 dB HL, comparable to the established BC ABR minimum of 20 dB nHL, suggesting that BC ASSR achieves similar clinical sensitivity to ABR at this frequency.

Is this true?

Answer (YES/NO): NO